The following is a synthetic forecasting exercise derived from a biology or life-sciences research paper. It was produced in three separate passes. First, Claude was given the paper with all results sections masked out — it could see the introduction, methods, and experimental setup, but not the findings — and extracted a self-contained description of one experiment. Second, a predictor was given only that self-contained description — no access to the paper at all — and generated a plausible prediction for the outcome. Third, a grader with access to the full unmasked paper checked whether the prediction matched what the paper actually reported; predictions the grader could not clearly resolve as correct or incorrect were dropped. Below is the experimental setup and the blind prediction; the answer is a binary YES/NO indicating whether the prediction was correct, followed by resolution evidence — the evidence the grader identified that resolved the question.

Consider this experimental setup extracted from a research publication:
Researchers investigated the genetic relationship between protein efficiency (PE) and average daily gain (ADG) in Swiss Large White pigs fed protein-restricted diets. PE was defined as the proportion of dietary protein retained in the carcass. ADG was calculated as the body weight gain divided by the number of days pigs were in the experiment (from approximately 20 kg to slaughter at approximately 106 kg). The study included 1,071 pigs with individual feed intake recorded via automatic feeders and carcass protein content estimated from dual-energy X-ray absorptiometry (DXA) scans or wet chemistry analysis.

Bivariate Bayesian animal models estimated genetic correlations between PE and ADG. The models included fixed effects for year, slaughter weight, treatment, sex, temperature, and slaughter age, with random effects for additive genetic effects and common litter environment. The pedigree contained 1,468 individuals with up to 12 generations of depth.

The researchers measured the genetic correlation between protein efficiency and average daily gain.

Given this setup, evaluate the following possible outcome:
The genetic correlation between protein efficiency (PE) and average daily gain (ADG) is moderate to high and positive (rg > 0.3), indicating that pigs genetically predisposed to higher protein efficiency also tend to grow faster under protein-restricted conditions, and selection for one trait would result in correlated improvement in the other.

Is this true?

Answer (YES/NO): NO